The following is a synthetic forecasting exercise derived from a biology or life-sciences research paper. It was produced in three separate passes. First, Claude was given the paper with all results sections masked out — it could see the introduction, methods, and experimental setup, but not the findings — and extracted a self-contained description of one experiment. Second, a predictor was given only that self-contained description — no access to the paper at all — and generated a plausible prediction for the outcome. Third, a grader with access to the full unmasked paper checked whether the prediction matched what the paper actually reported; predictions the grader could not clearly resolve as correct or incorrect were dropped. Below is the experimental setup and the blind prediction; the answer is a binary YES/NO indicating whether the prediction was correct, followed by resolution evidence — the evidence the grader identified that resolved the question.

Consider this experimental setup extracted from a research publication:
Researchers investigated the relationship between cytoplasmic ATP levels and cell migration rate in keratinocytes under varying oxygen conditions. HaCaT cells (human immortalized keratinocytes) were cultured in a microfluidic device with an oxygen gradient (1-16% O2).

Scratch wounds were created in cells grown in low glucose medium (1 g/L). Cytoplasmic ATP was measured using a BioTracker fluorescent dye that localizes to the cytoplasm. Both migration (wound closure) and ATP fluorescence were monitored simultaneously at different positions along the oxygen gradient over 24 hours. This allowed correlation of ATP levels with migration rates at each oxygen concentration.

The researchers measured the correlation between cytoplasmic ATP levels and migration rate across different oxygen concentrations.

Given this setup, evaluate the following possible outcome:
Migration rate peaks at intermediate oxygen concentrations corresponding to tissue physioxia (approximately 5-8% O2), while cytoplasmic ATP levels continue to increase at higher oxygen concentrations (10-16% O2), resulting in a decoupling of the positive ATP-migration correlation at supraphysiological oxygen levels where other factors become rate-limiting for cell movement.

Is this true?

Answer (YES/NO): NO